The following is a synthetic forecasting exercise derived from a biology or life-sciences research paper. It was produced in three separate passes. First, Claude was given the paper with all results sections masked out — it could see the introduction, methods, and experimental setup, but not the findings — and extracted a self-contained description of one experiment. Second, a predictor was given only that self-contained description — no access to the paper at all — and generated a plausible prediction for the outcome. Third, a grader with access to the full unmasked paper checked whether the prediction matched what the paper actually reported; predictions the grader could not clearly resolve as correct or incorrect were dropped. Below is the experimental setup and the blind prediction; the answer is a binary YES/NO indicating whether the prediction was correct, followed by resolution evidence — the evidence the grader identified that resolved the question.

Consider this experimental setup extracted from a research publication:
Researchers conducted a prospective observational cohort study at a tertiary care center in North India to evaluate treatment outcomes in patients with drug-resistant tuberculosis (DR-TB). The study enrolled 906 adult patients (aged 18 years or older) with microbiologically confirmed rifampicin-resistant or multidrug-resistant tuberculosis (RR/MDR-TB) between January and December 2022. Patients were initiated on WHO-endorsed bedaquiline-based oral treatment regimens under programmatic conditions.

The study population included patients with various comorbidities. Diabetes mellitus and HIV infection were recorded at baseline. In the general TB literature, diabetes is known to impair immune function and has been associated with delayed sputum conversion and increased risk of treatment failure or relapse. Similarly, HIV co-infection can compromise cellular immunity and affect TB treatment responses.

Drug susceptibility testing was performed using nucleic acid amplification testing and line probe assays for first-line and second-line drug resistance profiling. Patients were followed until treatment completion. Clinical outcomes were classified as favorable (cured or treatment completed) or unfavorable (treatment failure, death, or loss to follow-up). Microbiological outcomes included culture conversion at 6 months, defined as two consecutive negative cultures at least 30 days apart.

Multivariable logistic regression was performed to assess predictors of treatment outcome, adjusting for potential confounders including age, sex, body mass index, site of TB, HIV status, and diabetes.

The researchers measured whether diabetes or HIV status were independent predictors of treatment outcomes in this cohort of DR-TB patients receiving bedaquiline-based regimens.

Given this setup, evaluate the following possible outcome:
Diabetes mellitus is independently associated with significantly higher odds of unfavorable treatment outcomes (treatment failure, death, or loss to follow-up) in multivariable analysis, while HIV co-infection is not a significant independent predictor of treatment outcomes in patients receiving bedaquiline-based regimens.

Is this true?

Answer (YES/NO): NO